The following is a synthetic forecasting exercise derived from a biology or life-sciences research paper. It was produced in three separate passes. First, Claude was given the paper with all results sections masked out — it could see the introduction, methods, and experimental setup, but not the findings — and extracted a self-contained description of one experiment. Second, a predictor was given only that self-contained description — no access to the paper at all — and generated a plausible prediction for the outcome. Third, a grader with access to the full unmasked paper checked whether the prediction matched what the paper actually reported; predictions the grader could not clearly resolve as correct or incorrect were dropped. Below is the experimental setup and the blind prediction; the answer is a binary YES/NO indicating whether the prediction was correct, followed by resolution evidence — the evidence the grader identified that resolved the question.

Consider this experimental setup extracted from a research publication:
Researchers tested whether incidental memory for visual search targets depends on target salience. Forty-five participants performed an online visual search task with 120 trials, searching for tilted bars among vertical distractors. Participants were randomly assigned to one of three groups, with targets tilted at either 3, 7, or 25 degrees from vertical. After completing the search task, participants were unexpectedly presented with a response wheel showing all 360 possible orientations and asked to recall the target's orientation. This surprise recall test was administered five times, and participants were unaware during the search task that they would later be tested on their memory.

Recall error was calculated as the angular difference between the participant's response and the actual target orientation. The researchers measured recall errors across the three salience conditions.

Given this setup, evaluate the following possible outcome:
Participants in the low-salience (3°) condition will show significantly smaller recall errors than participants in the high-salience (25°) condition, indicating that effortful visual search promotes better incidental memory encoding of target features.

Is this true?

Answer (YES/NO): NO